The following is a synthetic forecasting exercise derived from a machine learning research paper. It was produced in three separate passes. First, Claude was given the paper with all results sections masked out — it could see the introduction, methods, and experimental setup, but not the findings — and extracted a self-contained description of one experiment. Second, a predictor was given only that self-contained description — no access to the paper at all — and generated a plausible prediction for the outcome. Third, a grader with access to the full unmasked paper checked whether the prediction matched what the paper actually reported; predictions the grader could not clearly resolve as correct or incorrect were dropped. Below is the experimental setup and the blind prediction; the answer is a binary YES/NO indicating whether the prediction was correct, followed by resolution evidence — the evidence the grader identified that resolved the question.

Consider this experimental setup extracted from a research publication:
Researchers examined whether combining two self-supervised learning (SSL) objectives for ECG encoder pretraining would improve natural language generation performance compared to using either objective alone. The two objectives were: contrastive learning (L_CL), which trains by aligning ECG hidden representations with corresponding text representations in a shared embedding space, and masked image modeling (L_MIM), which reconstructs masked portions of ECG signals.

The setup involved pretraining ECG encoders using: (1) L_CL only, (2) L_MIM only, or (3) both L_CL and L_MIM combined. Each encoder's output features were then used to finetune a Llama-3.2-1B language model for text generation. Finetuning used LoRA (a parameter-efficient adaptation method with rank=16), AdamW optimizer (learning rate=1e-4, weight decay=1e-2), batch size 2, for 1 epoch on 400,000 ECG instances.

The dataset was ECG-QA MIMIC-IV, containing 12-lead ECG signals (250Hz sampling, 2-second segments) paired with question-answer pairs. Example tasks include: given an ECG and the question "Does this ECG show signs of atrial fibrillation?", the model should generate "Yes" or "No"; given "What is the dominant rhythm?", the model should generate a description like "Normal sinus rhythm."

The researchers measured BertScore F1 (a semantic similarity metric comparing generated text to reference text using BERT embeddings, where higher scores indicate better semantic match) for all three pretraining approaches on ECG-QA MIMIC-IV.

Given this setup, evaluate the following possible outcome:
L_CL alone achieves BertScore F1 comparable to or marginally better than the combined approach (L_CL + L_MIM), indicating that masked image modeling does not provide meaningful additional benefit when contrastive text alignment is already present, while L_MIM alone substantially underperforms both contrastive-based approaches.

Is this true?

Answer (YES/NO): NO